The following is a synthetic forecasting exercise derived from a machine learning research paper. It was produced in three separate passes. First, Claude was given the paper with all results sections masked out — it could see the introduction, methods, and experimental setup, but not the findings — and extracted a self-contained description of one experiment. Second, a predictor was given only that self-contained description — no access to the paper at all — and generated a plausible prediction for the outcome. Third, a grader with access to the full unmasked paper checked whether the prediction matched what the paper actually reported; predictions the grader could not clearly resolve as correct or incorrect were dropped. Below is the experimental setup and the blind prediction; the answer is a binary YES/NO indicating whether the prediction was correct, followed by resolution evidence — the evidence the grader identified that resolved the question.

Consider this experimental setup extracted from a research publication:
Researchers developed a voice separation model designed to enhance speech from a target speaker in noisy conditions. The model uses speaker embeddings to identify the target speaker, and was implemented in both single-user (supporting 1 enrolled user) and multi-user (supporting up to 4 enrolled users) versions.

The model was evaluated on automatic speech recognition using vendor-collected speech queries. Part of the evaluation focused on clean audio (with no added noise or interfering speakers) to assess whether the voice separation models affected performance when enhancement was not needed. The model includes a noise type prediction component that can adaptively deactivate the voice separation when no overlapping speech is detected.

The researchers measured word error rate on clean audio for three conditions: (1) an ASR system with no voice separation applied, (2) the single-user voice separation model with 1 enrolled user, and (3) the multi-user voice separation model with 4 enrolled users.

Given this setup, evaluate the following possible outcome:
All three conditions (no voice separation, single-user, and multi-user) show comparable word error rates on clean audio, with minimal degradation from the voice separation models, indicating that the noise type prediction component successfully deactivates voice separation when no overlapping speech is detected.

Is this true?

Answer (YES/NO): YES